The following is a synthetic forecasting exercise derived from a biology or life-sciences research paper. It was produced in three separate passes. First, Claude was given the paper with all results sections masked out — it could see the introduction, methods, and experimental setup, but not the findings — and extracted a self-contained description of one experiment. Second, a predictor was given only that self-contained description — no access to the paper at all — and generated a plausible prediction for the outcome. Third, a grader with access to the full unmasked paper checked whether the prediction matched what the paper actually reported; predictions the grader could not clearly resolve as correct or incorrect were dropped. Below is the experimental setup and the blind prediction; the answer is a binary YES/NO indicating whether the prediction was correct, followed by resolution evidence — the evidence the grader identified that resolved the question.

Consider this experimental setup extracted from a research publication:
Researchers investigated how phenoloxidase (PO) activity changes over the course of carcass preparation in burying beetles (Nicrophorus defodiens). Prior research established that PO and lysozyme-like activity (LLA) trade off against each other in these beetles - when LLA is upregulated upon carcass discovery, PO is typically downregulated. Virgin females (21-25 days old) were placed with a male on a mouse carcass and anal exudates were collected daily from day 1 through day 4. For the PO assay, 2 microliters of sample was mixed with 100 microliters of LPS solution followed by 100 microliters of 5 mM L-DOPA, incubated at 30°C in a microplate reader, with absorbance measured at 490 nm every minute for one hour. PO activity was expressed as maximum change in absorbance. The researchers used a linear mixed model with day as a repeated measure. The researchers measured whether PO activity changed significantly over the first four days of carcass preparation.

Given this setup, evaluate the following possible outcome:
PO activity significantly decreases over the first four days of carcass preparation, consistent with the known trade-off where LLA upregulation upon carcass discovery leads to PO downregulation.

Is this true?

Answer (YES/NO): NO